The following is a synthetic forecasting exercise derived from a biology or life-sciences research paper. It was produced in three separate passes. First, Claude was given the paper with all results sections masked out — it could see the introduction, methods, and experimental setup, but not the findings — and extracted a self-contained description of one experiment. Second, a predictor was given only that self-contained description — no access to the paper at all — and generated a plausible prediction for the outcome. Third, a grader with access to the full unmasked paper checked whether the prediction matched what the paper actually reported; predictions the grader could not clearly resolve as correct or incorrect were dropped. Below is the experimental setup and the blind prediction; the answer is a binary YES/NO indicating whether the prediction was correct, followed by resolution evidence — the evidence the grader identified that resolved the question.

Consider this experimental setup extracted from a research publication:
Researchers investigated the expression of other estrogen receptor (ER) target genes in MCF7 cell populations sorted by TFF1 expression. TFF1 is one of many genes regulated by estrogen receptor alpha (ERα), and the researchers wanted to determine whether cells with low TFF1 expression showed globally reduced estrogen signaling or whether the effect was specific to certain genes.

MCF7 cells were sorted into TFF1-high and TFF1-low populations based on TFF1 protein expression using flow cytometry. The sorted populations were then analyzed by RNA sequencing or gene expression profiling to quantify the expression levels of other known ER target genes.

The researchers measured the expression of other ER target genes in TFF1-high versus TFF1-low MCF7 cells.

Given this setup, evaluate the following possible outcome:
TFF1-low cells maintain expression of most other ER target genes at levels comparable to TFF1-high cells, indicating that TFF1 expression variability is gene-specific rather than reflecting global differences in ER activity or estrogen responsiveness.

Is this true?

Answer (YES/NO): YES